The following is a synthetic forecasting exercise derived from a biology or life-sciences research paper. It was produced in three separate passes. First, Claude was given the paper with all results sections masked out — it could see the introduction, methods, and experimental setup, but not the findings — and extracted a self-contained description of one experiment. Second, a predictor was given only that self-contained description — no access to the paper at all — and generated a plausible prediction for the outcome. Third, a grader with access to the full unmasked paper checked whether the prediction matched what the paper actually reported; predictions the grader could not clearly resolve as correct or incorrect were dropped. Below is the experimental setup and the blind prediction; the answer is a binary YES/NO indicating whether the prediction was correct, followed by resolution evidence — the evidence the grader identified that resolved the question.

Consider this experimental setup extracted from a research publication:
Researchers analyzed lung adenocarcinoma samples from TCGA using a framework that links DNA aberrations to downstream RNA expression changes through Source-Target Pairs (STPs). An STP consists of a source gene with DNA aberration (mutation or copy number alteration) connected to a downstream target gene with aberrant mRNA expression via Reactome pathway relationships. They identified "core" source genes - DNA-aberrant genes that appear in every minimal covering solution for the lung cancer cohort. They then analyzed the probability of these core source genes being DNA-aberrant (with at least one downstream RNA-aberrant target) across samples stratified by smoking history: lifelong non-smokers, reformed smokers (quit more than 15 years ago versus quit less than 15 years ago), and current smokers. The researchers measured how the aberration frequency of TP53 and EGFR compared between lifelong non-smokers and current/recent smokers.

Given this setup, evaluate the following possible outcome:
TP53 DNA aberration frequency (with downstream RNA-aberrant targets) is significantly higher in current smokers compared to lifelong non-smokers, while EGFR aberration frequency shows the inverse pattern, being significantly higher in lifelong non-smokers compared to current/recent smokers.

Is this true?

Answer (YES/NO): YES